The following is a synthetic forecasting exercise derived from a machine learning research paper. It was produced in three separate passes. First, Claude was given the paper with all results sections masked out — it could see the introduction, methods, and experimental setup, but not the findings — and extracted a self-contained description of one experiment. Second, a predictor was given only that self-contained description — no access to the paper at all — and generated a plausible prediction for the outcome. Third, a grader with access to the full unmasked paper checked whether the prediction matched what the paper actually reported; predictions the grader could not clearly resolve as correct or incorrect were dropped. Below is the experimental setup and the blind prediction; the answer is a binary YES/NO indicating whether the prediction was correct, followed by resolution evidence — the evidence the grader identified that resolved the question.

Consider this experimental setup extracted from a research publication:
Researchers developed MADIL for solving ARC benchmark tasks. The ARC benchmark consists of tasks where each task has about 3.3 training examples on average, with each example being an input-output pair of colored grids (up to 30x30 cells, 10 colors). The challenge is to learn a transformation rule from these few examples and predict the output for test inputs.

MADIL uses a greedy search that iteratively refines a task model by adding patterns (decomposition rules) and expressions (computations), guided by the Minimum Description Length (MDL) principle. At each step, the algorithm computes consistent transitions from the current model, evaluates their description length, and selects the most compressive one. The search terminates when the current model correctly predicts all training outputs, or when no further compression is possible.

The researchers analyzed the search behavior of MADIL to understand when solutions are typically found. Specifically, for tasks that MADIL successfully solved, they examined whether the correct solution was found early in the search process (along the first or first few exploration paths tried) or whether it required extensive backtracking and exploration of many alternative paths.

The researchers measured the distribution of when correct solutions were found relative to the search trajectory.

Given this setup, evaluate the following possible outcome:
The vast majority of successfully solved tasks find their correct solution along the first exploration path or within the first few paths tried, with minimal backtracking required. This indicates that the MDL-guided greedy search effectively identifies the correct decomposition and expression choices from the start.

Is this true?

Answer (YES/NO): YES